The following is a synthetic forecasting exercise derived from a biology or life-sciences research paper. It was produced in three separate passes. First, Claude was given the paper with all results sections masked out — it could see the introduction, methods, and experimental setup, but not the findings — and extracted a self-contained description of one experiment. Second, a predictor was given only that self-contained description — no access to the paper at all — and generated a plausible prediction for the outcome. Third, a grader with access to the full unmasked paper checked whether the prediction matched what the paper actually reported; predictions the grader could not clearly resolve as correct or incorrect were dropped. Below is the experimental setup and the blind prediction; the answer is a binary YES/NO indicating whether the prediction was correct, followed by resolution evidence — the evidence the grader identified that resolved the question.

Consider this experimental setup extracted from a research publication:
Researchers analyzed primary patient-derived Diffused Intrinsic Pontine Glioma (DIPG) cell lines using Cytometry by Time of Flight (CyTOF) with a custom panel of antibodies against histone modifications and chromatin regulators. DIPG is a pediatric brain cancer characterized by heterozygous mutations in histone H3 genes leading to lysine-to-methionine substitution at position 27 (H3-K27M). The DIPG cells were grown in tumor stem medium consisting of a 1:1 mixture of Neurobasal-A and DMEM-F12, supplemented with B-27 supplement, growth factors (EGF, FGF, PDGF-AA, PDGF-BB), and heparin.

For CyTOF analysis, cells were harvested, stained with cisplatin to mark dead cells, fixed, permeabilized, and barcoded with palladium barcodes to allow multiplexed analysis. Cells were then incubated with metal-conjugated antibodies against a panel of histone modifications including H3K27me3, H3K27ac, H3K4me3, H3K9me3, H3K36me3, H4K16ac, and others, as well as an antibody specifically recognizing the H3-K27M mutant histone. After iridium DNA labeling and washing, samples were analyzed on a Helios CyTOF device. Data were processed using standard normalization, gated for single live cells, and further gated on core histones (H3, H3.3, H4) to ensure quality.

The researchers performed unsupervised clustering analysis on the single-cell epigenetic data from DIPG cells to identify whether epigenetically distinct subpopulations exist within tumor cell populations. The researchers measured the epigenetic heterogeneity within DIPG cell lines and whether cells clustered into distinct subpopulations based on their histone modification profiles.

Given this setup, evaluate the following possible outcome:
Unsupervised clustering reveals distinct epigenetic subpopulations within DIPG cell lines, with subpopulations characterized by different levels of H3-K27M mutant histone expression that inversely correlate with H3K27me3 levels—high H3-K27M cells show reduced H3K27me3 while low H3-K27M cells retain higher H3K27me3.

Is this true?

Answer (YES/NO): NO